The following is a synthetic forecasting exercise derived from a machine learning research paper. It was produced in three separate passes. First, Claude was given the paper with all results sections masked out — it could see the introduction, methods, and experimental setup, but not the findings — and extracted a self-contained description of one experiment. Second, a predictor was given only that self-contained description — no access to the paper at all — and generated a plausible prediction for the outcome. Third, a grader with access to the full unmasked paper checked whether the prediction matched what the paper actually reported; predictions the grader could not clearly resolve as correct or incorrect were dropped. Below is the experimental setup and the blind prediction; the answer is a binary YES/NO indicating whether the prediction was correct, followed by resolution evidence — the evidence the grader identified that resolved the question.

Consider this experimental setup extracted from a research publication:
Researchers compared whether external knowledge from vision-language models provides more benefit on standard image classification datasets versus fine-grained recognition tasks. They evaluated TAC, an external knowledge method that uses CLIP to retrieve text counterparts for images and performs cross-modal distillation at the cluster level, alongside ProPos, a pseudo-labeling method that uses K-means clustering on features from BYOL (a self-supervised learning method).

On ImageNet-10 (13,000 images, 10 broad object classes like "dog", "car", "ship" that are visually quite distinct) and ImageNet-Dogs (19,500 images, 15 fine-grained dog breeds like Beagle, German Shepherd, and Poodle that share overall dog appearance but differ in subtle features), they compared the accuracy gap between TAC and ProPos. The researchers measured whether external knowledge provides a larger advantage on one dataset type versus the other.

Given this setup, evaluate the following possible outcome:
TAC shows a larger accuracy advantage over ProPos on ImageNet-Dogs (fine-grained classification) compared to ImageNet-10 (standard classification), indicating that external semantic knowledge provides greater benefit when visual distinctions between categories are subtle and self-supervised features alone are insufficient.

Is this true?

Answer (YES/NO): YES